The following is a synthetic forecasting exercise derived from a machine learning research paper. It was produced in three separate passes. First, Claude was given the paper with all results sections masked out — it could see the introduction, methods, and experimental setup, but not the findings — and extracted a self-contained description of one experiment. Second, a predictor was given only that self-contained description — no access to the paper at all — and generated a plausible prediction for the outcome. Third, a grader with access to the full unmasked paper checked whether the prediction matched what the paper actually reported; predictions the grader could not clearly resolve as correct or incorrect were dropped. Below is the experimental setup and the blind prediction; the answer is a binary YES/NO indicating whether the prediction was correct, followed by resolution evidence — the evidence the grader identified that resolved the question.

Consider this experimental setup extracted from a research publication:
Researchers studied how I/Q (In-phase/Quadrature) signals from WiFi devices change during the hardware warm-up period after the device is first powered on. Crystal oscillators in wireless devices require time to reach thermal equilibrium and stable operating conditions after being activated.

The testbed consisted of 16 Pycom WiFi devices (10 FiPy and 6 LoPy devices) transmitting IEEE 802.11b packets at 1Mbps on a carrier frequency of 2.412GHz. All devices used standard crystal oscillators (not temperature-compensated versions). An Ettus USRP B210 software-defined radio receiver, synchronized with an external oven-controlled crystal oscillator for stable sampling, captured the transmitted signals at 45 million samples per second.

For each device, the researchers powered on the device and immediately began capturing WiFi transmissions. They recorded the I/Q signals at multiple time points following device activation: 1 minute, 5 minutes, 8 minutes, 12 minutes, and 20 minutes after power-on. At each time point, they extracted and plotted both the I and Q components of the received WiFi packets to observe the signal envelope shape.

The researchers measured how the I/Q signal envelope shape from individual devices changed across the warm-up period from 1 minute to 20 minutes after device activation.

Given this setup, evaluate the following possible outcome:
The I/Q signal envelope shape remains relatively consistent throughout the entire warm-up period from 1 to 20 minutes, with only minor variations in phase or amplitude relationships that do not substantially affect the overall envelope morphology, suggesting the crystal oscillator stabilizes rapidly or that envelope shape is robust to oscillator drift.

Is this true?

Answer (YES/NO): NO